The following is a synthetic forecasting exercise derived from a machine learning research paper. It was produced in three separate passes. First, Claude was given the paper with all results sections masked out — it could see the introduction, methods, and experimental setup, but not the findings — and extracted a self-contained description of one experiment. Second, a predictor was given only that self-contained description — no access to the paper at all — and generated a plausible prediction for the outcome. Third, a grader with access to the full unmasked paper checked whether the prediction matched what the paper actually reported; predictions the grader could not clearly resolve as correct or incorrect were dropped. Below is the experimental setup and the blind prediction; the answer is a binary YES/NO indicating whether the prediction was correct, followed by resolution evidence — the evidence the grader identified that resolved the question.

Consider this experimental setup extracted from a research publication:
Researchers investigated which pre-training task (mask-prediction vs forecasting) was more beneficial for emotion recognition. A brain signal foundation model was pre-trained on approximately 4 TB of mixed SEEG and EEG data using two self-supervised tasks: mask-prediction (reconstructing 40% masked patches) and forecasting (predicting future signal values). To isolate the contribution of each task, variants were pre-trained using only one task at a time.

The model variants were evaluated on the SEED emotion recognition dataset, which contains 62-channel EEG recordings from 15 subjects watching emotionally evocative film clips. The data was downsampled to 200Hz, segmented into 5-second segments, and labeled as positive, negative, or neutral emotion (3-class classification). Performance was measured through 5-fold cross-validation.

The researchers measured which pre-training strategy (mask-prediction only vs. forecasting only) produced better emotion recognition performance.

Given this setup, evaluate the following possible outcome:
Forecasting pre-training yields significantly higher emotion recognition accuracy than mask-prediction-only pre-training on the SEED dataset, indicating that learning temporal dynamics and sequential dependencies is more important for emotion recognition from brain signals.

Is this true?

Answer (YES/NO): YES